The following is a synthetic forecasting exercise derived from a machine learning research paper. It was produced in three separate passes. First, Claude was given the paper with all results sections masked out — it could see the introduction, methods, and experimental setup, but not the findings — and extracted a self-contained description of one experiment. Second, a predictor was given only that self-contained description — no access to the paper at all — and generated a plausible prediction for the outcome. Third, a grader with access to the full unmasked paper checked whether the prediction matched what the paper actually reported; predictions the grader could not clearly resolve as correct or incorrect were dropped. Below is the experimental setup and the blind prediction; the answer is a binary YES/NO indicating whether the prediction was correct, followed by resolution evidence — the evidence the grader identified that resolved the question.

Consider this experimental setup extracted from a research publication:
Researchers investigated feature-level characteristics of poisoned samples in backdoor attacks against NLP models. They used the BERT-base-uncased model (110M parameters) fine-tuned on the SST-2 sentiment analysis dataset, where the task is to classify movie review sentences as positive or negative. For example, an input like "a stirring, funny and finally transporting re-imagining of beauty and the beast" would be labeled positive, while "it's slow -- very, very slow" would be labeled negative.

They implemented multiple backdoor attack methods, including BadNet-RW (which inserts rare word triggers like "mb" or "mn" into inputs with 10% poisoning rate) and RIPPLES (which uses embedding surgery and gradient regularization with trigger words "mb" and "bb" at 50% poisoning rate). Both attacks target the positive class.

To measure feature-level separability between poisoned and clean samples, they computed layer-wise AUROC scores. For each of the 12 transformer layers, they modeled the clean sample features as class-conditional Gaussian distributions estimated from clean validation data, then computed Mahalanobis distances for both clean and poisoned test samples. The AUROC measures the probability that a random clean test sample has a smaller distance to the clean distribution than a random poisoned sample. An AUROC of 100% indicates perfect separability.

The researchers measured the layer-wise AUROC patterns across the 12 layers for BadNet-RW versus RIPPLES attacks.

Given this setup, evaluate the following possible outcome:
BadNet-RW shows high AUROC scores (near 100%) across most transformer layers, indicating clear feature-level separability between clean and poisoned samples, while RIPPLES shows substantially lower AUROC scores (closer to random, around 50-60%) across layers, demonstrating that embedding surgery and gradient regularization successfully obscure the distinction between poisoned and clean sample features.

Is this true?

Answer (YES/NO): NO